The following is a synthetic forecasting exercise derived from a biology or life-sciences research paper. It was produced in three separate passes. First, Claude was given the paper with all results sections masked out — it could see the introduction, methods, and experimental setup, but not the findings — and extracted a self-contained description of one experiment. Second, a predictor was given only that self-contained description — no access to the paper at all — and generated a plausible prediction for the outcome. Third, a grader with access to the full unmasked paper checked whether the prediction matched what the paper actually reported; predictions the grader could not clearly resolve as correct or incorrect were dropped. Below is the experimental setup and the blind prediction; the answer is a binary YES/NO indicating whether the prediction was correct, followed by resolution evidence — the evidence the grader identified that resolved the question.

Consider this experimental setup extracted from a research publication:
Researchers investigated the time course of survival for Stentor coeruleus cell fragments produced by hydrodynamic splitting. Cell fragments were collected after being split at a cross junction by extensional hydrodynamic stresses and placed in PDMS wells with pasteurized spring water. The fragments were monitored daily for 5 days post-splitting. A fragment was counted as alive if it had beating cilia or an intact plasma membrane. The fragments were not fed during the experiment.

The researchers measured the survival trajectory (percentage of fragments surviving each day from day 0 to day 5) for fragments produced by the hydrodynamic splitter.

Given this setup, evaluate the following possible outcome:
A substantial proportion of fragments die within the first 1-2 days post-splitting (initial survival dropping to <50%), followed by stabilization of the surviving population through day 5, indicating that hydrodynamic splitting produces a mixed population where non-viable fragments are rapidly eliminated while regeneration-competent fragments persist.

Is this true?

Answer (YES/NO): NO